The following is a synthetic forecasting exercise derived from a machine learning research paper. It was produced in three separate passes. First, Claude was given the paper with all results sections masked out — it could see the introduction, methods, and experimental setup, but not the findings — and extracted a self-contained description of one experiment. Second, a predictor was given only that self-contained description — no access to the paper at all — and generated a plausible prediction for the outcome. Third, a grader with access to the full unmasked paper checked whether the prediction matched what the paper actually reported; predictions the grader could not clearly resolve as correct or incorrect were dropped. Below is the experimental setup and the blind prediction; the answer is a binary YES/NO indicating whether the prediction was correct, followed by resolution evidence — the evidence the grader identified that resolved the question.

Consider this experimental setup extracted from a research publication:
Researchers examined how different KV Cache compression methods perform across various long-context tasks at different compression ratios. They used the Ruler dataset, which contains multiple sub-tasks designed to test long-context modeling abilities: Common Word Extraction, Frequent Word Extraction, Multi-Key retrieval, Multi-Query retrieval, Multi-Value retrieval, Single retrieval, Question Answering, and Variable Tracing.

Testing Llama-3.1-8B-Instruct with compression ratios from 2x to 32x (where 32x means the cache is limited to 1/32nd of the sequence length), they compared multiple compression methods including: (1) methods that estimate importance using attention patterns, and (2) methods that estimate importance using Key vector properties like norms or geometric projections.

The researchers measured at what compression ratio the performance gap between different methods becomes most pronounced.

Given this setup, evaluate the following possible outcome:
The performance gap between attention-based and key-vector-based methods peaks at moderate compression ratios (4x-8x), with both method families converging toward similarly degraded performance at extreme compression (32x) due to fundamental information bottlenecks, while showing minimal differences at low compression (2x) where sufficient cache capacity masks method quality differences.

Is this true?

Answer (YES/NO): NO